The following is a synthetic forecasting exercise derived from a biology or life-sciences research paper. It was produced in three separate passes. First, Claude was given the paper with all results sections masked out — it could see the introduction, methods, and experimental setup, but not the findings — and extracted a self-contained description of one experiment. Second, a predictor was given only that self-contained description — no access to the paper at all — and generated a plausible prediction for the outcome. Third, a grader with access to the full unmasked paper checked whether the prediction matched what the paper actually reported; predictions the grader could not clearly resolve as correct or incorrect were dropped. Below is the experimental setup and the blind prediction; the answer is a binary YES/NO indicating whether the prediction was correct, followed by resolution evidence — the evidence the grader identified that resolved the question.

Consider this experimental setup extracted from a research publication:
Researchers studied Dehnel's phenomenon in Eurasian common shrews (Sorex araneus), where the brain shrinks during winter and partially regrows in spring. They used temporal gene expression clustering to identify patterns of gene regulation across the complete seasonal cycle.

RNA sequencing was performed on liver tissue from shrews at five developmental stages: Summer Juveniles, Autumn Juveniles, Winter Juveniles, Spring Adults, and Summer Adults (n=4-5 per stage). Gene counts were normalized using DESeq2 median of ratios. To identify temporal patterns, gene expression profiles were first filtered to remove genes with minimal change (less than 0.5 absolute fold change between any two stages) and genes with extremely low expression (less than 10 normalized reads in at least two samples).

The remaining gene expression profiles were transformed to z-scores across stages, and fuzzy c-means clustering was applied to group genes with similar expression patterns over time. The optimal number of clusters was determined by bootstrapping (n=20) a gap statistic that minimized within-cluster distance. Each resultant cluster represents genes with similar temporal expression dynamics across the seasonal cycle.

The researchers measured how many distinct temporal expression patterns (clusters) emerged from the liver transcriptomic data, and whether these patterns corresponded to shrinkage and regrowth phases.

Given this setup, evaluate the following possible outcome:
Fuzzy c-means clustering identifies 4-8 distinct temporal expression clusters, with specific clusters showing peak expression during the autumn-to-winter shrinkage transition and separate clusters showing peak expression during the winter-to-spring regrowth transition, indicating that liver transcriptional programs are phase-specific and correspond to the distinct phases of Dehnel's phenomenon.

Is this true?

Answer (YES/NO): NO